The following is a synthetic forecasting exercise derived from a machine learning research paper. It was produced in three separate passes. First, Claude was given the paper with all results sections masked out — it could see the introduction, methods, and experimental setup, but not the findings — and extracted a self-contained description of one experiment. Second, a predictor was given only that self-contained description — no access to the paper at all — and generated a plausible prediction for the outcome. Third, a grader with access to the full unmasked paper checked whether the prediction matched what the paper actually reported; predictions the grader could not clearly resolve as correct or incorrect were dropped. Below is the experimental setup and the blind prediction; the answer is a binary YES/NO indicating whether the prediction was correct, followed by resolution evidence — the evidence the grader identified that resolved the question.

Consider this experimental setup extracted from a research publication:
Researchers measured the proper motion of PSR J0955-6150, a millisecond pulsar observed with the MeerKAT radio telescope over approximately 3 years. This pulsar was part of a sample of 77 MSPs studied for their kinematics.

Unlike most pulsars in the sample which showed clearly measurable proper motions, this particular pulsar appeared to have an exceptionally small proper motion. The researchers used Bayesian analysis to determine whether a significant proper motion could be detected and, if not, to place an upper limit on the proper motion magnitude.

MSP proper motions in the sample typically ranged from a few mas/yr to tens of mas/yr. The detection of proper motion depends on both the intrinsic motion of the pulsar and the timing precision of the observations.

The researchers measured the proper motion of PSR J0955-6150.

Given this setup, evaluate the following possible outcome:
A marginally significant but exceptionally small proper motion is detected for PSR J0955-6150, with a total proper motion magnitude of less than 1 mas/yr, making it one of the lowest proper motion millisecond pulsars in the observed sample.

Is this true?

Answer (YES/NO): NO